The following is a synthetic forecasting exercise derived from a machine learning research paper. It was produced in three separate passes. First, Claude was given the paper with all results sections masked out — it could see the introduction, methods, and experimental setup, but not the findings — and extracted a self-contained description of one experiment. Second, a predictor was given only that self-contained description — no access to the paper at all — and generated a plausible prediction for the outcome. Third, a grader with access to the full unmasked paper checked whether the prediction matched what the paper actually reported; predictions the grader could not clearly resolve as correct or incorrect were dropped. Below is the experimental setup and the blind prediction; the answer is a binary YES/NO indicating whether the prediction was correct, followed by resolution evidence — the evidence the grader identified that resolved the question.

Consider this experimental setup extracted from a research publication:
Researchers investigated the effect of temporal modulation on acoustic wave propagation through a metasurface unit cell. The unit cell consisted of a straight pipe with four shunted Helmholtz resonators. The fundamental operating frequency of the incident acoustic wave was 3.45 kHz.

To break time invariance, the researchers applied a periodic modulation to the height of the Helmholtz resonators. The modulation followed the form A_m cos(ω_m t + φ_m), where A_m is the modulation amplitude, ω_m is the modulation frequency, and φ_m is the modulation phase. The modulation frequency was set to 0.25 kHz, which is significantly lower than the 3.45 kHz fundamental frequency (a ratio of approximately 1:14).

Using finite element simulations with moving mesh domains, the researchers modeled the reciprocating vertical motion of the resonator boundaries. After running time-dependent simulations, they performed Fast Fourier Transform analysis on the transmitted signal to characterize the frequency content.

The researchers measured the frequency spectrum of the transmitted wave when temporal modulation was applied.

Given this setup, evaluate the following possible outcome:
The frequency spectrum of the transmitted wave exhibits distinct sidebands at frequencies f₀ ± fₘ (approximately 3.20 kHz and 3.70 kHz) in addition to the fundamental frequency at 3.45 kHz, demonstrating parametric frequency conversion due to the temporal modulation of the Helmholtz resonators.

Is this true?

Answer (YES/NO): YES